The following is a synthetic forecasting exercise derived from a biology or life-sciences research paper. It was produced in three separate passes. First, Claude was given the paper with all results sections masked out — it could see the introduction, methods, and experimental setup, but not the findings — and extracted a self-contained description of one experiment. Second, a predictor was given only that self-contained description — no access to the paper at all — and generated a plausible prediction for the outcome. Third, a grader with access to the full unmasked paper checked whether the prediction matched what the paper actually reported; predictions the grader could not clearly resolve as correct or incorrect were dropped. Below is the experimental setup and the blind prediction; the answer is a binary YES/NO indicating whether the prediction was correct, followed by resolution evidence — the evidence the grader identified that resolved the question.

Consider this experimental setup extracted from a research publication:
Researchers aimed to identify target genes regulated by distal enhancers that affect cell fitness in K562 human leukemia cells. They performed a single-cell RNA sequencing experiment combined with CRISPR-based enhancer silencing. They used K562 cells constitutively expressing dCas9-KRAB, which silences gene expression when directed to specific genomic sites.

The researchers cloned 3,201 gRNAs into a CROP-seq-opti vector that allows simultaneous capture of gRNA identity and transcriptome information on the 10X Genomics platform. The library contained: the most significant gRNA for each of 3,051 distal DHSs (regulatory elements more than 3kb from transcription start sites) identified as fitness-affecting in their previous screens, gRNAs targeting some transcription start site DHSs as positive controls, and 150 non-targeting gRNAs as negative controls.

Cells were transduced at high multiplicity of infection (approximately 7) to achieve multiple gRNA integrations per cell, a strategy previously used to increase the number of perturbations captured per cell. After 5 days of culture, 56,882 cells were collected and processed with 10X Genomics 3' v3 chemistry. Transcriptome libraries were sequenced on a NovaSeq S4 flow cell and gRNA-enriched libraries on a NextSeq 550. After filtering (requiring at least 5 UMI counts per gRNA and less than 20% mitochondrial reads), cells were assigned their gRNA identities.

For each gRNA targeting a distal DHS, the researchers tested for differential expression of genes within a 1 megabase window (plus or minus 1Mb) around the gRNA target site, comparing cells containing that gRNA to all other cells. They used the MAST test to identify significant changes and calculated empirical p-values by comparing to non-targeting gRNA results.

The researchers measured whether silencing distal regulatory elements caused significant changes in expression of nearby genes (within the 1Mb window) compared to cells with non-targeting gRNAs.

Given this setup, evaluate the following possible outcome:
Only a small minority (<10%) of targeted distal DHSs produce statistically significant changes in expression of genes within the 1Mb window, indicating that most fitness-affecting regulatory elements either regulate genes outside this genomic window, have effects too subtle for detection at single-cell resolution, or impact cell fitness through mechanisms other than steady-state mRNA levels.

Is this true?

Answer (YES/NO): NO